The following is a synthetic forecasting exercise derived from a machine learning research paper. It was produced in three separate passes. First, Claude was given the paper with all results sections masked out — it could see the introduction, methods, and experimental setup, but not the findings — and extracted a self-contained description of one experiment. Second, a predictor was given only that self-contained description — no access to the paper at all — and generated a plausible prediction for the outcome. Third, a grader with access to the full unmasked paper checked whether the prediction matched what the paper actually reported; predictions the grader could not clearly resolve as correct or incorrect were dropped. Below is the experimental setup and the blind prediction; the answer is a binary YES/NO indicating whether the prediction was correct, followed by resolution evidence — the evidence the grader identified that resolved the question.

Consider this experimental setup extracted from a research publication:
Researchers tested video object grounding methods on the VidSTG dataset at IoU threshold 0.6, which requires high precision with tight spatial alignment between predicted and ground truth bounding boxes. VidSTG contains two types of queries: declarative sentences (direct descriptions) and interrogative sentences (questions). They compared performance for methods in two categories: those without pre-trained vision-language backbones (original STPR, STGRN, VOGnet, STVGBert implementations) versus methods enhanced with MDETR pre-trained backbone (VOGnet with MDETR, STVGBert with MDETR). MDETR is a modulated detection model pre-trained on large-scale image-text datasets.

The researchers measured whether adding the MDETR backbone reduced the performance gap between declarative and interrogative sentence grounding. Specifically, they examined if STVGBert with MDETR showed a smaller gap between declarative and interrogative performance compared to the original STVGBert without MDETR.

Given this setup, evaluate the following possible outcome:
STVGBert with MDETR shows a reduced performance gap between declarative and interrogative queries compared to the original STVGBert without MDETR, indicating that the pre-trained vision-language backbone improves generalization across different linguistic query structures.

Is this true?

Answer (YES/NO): NO